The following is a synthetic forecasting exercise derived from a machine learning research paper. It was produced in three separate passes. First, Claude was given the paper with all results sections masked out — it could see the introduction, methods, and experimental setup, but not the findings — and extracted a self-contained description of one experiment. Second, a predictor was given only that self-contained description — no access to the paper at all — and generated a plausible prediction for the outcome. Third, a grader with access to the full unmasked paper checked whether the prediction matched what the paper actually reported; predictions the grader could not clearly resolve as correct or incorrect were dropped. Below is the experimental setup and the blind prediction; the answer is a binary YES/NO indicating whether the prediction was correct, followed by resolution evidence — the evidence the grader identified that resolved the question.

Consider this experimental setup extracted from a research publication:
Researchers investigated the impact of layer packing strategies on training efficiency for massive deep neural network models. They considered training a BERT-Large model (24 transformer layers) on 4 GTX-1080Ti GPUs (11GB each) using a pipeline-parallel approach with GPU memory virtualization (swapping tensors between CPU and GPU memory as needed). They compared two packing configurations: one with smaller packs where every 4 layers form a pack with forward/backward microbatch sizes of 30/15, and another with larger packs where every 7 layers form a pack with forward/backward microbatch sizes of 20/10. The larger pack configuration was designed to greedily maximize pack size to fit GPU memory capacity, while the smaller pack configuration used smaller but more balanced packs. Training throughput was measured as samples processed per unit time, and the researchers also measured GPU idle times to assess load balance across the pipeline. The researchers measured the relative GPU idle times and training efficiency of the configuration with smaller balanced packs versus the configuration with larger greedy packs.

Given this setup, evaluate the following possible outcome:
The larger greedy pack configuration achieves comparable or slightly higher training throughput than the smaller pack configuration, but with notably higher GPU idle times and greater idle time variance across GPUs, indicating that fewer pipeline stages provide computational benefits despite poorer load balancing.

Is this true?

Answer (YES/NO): NO